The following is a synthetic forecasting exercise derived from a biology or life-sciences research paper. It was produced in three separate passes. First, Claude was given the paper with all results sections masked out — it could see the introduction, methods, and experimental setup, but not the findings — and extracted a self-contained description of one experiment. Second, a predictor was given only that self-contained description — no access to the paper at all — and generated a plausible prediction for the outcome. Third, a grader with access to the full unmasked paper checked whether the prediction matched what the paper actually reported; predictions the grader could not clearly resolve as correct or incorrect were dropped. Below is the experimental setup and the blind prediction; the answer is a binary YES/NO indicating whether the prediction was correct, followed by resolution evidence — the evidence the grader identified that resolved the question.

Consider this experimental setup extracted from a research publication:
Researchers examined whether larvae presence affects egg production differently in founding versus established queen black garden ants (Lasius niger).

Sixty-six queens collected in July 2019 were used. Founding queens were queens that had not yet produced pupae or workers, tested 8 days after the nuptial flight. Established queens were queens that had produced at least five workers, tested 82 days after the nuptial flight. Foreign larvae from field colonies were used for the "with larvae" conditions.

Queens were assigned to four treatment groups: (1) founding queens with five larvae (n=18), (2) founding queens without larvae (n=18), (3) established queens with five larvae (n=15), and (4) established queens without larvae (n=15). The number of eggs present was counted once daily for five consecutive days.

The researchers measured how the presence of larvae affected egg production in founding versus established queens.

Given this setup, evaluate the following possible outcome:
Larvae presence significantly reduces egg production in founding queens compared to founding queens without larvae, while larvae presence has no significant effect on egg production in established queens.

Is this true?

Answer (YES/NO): NO